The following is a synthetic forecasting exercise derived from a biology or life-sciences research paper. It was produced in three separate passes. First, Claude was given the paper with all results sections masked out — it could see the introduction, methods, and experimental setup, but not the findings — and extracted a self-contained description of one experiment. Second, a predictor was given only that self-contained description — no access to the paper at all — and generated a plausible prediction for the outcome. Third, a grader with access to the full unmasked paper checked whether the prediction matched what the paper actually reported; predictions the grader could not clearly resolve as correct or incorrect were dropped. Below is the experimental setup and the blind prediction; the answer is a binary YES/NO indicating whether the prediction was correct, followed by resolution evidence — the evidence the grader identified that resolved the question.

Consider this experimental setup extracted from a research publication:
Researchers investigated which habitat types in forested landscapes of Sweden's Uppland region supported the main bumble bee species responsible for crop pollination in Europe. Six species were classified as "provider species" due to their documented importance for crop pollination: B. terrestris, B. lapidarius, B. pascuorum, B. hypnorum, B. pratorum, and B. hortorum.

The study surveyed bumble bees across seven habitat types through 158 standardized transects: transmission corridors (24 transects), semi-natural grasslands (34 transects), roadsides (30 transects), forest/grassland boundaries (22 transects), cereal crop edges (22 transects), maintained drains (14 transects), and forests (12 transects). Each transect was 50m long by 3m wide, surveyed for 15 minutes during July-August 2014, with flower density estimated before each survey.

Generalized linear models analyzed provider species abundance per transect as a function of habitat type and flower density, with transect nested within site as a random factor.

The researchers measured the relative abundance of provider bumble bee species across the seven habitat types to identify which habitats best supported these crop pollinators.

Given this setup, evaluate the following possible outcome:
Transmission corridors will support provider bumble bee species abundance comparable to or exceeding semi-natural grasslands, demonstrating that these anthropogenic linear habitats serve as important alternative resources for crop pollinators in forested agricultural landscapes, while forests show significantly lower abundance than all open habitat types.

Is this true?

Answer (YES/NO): NO